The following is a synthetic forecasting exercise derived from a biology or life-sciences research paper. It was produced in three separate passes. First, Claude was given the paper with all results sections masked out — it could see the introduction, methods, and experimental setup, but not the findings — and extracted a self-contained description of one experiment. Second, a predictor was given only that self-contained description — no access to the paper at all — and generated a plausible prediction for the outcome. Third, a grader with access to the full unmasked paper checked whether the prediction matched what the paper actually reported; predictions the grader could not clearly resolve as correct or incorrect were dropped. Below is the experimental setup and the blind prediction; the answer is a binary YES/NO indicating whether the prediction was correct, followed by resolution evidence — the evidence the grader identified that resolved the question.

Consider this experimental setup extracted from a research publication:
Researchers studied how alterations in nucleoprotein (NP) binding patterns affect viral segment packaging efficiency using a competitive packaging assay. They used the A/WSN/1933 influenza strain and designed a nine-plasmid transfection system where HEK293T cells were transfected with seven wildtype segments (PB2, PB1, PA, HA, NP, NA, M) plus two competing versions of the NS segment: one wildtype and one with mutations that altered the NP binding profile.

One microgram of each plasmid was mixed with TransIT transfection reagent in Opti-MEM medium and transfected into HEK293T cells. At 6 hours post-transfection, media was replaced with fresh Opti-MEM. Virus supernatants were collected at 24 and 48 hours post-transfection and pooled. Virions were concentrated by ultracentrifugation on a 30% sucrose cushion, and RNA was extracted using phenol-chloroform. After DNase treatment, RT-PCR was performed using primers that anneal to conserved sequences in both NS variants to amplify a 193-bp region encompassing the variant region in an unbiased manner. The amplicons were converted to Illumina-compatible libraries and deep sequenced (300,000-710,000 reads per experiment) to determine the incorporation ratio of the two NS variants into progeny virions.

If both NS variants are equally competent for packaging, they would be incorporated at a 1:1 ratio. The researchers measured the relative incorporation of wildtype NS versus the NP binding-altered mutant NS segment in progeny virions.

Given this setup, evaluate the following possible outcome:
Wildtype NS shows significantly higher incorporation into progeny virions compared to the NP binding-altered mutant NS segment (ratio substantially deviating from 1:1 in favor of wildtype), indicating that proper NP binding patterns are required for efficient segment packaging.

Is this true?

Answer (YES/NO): YES